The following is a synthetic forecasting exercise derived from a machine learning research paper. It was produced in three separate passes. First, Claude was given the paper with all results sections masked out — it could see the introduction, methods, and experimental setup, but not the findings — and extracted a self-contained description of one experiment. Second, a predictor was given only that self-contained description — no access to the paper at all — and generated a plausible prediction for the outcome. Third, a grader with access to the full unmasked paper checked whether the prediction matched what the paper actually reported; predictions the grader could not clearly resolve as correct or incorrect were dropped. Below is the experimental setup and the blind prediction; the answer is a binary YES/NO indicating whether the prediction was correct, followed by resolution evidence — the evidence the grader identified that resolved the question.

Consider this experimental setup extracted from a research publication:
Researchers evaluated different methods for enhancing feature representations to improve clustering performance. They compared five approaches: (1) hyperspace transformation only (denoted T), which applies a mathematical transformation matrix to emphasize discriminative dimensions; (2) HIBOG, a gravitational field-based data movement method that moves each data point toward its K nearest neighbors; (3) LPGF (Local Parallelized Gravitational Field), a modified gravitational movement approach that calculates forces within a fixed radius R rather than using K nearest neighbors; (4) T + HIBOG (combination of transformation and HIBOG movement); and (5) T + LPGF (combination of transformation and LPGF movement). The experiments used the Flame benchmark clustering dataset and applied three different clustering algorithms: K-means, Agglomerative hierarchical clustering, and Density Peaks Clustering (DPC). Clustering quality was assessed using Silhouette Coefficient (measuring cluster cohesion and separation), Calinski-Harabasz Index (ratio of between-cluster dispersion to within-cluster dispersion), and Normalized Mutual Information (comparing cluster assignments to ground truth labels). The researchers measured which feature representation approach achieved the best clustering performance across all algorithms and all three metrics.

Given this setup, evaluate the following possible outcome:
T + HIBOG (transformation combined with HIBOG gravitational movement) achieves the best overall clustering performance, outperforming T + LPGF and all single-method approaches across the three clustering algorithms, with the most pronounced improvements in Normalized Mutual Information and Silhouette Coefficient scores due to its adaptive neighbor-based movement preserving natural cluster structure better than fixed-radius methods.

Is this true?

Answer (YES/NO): NO